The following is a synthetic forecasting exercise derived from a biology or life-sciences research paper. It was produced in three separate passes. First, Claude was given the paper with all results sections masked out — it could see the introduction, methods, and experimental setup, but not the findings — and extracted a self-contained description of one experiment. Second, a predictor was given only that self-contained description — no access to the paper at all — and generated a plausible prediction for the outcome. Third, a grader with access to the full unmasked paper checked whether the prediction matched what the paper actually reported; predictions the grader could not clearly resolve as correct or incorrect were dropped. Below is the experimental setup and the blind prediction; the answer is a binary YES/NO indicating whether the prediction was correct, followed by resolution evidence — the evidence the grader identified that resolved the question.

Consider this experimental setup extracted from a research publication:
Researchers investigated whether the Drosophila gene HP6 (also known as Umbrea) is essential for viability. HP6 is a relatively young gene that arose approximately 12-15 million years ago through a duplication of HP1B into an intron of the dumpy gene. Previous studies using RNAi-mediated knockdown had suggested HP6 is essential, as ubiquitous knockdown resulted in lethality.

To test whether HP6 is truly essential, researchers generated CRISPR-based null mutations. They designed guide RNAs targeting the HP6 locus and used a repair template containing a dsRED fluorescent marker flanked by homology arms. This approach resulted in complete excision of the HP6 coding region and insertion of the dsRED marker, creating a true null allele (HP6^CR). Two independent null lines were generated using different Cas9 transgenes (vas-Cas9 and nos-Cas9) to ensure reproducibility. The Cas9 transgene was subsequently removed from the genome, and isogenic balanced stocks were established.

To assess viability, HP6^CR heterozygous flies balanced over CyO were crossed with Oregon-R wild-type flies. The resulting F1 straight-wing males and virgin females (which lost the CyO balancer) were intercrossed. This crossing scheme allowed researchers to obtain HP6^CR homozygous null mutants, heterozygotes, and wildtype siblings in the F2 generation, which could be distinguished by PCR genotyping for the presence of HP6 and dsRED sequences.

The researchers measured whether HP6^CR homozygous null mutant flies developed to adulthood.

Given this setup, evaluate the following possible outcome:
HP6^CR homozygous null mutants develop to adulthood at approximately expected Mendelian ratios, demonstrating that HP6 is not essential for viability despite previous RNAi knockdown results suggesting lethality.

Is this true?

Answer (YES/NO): YES